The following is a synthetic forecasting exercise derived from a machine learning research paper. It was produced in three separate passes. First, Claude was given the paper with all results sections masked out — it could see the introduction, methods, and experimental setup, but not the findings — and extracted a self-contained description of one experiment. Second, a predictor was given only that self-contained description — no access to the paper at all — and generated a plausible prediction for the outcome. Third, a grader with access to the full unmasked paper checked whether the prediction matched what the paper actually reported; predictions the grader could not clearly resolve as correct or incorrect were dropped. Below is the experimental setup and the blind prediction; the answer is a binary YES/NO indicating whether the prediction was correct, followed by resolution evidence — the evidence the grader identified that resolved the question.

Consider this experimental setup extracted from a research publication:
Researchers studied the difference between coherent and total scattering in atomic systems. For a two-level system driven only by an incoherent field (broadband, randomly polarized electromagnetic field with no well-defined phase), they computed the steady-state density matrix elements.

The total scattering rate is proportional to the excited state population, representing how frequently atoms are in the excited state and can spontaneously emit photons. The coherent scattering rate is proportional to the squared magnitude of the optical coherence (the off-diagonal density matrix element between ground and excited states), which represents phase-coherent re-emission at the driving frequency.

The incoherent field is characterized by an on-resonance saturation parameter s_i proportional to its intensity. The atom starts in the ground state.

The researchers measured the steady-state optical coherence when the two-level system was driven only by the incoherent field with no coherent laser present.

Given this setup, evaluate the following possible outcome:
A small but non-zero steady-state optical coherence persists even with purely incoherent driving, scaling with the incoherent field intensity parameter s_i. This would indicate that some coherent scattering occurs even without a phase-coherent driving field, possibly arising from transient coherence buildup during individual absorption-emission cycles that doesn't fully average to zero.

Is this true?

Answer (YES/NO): NO